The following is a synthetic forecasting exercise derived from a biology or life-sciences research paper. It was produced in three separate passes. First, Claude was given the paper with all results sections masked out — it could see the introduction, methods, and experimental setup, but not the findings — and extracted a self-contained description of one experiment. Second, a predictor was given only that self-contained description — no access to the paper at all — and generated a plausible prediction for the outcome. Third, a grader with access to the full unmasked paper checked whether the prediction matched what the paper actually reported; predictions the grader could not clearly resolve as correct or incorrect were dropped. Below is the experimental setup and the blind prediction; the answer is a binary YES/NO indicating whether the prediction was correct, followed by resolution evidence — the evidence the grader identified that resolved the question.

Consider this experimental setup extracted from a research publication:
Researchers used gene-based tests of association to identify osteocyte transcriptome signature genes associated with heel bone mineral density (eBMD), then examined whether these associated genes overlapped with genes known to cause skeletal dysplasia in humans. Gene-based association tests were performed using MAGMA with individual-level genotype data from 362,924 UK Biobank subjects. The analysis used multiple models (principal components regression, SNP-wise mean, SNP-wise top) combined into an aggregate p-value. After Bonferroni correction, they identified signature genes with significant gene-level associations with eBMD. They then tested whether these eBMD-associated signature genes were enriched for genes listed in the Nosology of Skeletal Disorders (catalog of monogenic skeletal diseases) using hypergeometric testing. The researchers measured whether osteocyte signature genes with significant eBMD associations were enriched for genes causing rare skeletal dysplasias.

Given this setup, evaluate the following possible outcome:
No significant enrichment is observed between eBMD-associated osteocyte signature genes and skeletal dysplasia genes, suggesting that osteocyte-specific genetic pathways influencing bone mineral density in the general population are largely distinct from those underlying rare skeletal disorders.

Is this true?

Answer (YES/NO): NO